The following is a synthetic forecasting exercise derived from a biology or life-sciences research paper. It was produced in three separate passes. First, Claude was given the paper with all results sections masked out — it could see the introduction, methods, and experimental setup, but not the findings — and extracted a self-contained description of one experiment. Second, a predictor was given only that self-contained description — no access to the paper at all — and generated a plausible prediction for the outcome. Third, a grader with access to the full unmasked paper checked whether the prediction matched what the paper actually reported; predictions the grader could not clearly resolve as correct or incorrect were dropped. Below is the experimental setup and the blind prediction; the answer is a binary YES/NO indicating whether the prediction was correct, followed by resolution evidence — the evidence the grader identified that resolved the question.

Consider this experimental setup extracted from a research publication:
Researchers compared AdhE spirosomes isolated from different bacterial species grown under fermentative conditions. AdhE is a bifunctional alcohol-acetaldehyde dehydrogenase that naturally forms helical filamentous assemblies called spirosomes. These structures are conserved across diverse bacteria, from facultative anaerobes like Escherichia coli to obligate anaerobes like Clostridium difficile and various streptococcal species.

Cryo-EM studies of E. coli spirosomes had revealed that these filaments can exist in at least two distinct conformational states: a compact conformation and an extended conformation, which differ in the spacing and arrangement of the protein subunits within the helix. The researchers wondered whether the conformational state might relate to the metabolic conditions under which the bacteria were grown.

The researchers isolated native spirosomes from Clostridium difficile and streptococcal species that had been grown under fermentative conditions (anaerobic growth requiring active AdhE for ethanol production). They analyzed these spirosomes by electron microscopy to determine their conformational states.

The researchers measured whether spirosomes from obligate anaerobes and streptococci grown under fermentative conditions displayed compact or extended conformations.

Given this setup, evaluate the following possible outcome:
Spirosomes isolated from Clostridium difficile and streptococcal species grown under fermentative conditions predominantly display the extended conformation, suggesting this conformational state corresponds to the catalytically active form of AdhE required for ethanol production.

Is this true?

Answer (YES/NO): YES